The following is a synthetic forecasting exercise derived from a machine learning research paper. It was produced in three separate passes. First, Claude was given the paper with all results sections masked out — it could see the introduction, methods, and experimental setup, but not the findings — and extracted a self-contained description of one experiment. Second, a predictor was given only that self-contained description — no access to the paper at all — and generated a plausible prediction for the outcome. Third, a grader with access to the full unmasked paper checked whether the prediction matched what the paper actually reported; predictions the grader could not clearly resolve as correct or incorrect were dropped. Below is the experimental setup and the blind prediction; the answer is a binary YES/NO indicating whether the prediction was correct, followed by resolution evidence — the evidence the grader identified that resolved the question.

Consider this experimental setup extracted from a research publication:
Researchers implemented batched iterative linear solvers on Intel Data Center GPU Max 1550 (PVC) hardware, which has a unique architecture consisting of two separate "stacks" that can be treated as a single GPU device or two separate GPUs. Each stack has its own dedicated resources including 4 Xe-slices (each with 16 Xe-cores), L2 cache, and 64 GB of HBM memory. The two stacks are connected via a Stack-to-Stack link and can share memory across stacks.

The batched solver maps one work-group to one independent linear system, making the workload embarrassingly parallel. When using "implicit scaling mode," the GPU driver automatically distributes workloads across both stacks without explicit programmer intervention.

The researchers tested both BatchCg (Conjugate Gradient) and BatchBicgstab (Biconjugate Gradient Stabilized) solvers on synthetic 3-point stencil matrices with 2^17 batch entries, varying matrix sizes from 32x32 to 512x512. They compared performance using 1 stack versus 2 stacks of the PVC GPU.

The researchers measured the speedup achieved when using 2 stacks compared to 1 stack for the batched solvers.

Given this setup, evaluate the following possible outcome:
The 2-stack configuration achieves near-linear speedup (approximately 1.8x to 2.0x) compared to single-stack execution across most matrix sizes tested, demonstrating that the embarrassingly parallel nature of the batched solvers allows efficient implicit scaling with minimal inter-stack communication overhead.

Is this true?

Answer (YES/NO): NO